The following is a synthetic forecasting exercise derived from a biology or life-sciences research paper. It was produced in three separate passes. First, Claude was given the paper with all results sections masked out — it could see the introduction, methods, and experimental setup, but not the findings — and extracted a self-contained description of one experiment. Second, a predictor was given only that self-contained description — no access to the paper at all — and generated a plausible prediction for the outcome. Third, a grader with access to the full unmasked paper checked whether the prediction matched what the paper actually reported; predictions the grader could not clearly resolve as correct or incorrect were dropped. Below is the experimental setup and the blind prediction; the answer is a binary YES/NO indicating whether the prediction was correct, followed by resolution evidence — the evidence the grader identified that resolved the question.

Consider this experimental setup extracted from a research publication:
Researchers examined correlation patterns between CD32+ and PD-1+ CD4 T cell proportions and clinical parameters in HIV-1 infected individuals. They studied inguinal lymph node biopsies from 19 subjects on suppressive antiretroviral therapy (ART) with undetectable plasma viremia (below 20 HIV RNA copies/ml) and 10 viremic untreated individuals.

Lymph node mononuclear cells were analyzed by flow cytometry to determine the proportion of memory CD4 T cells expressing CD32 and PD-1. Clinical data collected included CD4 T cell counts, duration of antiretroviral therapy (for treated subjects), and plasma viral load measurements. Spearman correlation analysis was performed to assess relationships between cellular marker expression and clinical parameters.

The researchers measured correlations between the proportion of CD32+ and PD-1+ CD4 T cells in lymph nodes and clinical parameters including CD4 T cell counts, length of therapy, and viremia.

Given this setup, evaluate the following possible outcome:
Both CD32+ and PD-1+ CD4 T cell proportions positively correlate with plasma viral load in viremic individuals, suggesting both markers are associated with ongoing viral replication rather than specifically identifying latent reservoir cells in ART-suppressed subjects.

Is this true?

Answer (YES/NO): YES